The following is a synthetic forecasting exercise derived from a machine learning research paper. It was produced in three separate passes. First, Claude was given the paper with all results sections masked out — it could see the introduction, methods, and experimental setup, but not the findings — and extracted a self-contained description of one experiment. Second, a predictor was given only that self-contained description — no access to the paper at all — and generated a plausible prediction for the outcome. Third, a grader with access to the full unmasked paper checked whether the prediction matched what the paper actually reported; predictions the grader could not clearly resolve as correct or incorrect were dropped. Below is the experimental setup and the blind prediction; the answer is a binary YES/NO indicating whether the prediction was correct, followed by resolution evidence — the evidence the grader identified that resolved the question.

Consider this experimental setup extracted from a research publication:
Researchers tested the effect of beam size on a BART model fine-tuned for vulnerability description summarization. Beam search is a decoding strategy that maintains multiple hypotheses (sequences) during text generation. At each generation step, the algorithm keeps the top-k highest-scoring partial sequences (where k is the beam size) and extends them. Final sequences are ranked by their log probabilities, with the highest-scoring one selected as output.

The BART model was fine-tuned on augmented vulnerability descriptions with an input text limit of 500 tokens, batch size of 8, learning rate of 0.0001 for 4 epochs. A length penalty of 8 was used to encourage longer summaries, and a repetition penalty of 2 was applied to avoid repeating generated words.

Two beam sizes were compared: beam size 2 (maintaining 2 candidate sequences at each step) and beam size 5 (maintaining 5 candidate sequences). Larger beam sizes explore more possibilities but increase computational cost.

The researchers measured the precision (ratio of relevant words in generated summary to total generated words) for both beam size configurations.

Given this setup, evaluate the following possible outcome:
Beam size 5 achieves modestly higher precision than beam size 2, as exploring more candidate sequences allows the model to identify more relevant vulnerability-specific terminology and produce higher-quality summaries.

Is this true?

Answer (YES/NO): NO